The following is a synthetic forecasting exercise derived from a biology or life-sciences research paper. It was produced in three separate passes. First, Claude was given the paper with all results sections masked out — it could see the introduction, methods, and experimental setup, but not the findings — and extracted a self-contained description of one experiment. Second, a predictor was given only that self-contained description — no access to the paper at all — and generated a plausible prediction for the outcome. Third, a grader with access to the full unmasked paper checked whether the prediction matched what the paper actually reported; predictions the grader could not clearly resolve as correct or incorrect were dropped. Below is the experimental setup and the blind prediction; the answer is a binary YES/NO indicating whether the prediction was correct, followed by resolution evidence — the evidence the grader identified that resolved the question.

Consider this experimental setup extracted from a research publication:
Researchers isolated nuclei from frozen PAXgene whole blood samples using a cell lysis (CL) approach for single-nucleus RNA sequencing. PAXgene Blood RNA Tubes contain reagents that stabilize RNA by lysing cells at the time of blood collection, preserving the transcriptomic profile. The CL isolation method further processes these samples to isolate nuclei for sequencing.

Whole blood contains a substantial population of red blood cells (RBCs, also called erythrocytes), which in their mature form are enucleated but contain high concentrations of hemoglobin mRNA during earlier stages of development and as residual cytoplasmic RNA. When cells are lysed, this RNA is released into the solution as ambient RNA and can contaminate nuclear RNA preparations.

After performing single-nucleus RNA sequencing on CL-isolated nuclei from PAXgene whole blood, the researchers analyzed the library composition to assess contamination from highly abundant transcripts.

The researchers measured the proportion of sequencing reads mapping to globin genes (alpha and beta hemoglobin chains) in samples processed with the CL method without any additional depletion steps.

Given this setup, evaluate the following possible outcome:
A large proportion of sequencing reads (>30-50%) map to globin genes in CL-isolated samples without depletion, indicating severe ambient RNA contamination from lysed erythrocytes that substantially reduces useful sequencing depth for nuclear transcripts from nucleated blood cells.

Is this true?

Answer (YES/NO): YES